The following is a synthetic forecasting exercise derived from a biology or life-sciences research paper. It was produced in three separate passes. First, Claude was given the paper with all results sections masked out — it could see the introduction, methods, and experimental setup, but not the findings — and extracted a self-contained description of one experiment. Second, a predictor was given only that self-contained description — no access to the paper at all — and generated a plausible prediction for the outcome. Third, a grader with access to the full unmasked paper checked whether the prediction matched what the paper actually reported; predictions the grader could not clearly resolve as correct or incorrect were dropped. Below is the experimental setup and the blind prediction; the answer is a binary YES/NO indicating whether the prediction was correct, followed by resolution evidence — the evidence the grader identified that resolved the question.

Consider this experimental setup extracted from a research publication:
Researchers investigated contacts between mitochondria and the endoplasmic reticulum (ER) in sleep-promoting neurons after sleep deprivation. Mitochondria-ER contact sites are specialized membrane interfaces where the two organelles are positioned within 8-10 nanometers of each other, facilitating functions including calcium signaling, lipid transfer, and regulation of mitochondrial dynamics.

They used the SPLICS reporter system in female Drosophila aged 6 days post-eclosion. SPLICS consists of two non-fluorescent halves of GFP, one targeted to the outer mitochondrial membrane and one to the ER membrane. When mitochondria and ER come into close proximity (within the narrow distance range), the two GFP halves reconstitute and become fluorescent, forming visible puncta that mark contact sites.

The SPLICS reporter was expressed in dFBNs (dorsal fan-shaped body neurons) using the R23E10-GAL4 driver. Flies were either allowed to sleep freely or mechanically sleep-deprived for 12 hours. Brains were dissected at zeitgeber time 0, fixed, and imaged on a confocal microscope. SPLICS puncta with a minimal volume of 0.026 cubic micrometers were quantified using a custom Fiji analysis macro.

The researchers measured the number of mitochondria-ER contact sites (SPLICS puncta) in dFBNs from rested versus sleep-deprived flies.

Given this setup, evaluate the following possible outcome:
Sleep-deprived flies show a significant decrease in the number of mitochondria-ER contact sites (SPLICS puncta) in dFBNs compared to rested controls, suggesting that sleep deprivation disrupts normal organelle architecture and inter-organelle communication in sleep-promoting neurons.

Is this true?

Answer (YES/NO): NO